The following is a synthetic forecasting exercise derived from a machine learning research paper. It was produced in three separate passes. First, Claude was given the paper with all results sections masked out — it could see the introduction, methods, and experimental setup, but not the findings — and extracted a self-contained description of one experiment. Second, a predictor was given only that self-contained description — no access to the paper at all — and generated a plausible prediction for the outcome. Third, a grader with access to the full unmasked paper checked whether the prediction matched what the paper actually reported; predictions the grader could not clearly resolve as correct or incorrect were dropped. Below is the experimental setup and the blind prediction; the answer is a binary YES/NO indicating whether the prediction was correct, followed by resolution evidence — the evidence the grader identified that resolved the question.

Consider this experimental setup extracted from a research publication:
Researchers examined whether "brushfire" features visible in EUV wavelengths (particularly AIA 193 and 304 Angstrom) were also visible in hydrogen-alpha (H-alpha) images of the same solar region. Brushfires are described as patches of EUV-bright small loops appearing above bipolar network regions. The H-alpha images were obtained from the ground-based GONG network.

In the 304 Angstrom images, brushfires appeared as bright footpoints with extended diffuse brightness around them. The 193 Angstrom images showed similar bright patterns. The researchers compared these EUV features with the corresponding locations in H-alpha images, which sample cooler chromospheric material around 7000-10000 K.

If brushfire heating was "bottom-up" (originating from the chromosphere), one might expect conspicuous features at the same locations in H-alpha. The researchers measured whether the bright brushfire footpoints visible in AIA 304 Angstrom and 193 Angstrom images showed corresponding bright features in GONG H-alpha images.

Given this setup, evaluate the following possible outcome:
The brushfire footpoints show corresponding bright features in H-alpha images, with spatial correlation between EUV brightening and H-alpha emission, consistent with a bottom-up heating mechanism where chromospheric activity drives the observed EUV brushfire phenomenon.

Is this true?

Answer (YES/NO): NO